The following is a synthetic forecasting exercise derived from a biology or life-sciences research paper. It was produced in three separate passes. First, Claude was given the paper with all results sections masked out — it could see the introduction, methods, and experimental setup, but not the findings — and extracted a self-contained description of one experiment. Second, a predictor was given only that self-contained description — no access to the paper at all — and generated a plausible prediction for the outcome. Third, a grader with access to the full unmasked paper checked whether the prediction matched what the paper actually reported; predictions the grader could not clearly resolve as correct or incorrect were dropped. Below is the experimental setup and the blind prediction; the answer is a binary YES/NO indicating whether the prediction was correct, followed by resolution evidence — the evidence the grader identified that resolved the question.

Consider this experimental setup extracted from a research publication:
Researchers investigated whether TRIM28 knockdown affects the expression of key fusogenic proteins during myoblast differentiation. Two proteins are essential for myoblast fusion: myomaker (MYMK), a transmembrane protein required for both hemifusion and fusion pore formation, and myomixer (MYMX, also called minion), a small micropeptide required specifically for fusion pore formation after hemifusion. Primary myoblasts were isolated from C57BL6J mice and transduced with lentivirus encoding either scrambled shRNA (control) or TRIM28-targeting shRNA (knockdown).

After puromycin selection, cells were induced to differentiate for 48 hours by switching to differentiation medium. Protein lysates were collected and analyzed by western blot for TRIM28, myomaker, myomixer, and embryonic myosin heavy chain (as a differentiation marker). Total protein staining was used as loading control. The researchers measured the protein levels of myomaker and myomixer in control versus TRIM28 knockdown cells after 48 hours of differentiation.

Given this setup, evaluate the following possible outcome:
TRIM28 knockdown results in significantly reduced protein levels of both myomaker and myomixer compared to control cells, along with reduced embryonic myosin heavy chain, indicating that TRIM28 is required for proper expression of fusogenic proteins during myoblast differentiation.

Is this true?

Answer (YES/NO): NO